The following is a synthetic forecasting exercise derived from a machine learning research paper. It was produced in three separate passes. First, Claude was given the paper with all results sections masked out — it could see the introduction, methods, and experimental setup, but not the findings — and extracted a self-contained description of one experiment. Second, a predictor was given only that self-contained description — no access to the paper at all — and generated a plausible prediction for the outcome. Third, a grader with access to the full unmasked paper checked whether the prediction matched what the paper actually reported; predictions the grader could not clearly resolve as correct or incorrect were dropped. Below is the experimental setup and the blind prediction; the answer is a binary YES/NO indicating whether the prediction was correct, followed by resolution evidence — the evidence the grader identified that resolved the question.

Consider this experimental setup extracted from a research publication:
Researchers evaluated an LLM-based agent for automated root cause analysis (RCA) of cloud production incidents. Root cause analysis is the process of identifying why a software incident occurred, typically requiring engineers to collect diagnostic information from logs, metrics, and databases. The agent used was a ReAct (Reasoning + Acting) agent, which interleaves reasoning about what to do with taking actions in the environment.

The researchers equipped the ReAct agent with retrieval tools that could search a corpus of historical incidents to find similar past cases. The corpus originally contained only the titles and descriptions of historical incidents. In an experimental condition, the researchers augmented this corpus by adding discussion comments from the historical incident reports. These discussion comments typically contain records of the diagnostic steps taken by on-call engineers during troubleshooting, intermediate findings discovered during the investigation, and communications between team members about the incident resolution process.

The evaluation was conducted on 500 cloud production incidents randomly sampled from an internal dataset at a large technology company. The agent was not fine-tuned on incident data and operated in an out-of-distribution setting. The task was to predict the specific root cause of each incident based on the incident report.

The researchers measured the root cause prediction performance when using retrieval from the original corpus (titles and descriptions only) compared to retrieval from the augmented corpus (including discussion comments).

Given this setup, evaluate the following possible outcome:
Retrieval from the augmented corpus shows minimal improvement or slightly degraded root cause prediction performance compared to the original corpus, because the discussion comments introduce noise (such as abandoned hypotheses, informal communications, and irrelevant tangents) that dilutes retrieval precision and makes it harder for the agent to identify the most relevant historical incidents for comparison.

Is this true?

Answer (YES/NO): NO